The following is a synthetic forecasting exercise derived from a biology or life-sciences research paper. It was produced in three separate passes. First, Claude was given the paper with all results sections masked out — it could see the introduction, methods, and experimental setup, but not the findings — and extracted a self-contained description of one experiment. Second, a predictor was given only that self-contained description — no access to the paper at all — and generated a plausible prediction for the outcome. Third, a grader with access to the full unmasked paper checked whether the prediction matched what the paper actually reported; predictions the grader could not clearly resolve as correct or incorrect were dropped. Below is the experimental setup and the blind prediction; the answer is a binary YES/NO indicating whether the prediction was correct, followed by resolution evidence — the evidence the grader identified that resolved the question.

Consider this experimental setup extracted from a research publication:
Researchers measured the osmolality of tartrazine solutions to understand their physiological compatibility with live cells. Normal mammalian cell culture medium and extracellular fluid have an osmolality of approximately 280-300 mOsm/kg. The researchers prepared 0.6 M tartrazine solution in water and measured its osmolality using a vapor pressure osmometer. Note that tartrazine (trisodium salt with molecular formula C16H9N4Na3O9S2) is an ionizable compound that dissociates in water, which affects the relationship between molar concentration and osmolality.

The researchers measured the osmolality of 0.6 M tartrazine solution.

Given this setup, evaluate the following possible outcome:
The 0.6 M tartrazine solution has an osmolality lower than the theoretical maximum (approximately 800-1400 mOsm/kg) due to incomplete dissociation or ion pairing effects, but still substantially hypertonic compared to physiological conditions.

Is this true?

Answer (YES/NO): NO